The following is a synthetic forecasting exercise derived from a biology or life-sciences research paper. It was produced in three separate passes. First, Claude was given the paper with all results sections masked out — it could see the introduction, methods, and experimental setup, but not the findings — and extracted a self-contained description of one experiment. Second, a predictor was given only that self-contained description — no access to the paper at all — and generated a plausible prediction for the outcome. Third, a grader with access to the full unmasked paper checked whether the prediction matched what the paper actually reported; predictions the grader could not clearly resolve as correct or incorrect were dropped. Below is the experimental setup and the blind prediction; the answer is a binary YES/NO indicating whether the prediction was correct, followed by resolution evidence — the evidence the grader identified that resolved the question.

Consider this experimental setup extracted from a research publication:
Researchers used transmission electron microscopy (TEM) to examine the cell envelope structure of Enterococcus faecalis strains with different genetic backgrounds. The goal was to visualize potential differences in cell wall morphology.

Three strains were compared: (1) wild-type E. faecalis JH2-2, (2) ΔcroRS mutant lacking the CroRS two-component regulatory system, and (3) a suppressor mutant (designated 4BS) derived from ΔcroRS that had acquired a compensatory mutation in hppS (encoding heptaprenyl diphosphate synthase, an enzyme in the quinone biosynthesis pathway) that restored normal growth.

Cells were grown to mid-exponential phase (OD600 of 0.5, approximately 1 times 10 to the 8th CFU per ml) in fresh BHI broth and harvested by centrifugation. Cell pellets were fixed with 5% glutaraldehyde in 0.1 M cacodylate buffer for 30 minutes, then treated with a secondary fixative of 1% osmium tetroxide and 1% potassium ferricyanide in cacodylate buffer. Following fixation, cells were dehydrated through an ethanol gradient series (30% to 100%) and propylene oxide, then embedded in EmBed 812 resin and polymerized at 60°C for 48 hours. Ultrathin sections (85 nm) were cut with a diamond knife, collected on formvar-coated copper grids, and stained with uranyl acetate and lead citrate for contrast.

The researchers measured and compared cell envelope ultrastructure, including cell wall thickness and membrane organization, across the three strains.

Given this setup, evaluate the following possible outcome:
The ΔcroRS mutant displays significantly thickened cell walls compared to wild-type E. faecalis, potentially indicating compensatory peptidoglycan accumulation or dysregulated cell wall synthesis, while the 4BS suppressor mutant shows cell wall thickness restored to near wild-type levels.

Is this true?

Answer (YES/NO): NO